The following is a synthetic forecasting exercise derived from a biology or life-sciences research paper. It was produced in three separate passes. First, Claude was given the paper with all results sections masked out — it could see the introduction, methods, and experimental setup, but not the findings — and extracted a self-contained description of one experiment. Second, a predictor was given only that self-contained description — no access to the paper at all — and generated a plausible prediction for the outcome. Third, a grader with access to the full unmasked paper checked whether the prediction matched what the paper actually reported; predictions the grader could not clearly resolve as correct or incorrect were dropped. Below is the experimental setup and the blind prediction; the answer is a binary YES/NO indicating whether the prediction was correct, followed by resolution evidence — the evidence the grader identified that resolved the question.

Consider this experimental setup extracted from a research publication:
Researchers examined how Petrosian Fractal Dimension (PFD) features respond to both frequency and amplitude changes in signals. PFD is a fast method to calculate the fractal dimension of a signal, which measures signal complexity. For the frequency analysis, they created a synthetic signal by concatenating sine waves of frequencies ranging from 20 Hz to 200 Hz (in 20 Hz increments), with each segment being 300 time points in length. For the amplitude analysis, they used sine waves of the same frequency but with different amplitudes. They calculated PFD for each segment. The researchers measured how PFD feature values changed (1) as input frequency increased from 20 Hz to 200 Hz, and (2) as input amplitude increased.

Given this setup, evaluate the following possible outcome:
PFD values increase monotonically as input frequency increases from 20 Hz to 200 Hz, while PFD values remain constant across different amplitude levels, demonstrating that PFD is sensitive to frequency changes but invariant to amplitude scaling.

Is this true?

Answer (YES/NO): NO